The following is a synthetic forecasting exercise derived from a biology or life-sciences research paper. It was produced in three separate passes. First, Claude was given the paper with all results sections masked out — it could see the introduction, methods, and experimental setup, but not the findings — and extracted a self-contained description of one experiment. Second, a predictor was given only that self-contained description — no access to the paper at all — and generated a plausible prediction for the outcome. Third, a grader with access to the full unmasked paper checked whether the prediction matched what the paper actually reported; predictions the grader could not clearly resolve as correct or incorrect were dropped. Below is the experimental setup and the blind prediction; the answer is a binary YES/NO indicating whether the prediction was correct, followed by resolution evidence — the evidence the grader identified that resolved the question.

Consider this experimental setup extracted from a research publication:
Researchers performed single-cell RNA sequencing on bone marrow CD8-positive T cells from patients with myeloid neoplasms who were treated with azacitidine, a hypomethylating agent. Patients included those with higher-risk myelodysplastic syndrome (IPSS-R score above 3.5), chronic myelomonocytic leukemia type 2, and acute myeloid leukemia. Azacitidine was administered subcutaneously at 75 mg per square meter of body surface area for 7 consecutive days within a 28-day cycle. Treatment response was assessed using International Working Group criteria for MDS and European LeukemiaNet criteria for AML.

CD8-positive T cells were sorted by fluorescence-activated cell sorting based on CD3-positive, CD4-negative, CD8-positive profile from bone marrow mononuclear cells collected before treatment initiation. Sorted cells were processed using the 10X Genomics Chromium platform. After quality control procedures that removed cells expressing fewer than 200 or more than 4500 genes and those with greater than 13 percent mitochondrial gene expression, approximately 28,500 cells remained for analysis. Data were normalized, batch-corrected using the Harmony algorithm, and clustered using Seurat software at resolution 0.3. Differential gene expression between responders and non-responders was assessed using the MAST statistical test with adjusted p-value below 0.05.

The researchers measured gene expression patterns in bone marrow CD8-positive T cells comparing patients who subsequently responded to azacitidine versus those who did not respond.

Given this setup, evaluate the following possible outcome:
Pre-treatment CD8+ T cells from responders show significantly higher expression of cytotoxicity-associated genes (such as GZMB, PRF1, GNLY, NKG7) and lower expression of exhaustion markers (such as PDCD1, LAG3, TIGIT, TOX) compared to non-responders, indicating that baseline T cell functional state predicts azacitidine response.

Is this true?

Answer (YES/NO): NO